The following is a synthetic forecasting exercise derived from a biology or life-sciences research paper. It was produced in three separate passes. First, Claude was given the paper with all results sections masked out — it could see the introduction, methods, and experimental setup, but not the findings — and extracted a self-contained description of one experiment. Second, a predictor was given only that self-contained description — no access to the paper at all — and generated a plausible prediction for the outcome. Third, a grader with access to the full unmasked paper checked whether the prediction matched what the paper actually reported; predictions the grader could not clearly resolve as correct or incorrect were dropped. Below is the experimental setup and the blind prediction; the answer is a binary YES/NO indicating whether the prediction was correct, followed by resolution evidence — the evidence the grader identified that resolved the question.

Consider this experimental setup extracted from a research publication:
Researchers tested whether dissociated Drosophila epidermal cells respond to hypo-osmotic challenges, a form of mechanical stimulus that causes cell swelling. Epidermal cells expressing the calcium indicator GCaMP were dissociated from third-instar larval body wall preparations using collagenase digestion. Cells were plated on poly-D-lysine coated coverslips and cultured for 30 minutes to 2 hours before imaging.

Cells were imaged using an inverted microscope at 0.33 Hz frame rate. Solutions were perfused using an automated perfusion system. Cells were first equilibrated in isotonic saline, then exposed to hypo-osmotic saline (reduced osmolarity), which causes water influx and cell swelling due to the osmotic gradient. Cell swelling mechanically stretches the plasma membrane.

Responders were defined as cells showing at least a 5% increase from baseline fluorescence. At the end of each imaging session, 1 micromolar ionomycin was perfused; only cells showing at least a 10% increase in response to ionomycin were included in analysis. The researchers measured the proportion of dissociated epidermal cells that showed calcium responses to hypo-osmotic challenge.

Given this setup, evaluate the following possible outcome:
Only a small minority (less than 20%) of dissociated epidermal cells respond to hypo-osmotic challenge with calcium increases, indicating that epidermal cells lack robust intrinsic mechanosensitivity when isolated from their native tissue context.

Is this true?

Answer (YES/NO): NO